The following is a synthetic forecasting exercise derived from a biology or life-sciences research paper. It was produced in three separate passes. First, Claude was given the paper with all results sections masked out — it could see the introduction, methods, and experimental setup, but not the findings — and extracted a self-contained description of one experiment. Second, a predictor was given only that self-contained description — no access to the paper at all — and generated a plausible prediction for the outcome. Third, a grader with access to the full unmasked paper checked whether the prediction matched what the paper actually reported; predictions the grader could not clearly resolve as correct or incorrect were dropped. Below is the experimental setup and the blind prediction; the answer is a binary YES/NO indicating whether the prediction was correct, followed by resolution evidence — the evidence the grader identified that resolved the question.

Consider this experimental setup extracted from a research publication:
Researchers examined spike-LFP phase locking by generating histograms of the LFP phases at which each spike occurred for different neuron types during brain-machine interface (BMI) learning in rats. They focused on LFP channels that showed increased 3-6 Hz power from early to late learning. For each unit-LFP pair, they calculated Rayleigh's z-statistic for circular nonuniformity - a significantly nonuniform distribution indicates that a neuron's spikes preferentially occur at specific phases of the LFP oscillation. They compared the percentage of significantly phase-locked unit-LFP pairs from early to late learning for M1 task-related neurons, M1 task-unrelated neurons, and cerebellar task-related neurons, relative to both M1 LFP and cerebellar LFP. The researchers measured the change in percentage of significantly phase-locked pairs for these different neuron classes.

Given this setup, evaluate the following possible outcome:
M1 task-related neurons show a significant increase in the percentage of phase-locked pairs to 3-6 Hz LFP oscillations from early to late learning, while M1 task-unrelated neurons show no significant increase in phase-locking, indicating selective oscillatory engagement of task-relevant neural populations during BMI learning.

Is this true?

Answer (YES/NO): YES